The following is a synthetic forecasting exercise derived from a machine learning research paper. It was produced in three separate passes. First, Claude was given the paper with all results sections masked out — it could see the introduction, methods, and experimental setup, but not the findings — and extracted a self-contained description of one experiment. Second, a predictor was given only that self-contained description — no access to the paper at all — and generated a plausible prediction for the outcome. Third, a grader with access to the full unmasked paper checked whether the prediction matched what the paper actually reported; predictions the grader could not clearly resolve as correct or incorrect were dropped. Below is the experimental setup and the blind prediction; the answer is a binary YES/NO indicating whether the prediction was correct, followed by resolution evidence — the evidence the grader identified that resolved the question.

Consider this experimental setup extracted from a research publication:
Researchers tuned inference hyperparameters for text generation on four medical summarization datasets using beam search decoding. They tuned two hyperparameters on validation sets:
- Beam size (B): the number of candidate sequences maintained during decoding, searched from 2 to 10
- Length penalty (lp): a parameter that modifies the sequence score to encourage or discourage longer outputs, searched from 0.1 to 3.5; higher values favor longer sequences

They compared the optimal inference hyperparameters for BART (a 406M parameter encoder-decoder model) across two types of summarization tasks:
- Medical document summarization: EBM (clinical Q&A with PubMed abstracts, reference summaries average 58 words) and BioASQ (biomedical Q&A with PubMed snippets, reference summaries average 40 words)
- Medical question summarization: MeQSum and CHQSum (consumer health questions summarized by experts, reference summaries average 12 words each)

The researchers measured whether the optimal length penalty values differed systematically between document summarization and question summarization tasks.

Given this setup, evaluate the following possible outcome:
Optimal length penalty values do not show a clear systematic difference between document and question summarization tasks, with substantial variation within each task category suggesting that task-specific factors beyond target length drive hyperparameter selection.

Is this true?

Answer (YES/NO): NO